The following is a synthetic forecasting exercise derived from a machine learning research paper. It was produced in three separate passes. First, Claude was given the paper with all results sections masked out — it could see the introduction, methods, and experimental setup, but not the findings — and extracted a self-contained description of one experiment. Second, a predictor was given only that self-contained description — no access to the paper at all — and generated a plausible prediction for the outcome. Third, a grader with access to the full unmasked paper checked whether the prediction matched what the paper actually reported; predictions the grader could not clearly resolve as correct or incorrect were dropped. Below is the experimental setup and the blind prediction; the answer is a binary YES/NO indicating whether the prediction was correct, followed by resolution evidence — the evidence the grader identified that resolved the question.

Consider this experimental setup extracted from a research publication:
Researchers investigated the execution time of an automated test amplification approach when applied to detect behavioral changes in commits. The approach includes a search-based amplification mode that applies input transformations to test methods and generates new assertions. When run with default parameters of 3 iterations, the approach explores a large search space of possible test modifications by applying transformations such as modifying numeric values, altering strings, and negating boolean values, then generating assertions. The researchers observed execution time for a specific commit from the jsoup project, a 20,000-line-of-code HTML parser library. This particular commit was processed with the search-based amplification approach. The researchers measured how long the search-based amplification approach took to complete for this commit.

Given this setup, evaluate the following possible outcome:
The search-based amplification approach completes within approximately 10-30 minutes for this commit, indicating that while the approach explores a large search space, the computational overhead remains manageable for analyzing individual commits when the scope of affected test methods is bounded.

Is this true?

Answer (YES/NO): NO